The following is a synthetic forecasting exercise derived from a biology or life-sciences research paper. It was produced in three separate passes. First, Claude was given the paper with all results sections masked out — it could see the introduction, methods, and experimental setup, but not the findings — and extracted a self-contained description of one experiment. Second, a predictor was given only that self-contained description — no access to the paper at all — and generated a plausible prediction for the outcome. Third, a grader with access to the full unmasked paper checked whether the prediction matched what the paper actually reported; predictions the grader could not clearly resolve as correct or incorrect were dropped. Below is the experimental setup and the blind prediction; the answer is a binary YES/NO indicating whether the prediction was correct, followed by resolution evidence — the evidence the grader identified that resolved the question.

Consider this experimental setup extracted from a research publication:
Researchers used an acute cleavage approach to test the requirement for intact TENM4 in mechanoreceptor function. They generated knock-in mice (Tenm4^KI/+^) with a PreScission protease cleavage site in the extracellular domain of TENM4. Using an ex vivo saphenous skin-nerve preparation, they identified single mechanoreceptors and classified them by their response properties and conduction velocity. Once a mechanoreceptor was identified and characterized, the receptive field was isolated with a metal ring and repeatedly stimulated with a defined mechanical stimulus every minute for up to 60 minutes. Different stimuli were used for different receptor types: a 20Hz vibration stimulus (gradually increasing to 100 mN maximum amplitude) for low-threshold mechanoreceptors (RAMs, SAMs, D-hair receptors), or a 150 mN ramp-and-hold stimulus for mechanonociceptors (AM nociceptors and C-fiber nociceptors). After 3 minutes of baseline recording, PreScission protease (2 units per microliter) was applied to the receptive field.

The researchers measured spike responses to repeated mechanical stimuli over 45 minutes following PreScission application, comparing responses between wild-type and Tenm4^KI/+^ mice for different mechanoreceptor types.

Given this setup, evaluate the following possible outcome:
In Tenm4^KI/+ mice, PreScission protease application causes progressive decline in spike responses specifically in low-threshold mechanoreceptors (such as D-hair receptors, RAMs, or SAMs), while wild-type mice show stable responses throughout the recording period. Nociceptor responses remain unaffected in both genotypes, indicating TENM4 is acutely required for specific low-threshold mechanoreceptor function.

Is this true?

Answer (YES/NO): NO